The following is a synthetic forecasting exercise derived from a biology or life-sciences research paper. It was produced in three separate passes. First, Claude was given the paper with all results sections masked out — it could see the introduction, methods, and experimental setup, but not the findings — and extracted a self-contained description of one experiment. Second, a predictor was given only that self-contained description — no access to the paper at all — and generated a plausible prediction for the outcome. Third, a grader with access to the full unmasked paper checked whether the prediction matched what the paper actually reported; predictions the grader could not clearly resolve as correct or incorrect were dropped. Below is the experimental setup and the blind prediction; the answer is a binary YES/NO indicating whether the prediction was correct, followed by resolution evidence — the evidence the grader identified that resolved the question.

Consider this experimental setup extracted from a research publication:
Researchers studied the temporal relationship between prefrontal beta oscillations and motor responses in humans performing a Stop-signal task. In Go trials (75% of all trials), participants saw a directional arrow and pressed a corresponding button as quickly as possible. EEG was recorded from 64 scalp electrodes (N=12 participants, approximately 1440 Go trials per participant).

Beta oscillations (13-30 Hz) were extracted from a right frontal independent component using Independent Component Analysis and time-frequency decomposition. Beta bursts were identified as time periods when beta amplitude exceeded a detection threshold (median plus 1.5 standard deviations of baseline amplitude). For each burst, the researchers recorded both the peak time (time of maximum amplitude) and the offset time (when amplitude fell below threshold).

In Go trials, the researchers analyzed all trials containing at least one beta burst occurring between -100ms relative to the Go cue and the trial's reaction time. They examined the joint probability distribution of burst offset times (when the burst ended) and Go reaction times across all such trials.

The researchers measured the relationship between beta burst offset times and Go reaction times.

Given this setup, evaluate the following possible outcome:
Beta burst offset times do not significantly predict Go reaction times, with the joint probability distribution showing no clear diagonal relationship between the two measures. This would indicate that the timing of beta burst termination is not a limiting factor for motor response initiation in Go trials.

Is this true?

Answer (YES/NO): NO